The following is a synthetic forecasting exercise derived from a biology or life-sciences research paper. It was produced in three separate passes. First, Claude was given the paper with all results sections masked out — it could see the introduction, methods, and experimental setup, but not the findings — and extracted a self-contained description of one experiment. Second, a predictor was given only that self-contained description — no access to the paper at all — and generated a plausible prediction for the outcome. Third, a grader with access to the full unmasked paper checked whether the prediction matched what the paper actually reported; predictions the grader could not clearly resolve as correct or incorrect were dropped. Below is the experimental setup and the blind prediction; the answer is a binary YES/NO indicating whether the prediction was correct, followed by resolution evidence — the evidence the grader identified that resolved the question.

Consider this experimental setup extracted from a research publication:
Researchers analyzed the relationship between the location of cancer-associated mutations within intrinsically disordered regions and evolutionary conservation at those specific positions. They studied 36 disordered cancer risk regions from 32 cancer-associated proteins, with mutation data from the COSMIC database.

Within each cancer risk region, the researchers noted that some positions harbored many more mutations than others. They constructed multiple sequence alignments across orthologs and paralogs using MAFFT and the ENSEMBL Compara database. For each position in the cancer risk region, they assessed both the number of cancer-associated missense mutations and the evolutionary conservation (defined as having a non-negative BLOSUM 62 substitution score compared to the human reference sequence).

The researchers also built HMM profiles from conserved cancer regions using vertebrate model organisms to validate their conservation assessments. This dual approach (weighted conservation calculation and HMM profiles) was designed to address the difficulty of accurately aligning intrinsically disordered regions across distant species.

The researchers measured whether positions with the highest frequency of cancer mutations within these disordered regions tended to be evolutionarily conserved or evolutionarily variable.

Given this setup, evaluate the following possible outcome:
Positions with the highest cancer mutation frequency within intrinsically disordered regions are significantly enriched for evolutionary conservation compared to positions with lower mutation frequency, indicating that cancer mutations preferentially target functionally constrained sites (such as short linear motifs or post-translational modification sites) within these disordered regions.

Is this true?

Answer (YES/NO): YES